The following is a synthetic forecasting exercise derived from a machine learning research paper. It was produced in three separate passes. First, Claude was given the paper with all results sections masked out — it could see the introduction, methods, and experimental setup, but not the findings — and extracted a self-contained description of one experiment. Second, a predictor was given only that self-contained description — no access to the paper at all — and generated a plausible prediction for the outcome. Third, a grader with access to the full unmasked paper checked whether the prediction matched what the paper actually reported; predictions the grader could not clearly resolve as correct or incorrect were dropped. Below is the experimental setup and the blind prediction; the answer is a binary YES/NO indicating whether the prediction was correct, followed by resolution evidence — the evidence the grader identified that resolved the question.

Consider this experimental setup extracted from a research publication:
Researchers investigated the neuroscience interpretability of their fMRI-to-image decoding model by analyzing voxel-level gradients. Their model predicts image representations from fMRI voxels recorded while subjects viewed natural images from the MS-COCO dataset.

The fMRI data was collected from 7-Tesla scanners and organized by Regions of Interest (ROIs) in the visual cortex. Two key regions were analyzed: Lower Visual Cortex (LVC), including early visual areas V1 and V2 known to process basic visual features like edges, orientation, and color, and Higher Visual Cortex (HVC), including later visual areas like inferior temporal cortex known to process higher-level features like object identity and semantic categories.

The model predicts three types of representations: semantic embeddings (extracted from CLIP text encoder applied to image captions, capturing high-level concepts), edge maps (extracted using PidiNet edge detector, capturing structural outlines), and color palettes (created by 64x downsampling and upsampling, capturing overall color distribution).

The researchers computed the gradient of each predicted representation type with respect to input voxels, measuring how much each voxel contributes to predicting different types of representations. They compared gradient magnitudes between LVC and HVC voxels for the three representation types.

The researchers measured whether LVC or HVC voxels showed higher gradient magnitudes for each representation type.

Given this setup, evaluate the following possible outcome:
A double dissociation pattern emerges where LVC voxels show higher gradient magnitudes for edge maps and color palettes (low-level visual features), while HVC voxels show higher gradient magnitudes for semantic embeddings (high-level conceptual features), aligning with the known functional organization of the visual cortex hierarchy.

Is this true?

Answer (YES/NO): NO